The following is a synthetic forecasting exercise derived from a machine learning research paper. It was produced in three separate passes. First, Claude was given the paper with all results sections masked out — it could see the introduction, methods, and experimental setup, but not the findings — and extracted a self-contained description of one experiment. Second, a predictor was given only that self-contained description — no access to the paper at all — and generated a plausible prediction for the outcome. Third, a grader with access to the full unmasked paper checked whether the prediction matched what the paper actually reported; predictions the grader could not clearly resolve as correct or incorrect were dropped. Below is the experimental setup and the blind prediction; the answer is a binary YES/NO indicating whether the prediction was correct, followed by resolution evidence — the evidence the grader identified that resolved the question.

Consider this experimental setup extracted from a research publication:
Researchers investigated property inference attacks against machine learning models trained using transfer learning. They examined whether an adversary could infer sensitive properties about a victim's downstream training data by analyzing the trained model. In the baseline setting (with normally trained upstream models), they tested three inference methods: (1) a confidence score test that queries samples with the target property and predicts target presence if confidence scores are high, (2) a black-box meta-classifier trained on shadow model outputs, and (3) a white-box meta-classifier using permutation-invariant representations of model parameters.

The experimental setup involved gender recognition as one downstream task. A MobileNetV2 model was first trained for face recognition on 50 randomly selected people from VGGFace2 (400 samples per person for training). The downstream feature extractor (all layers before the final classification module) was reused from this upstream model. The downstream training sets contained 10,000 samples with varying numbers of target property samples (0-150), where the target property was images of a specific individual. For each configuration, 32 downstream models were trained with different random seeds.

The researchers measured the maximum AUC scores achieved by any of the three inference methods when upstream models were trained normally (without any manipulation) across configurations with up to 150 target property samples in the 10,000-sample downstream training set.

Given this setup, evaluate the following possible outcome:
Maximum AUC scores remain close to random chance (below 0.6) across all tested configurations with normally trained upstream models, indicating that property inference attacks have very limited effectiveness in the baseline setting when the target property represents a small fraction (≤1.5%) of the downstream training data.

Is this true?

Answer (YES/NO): NO